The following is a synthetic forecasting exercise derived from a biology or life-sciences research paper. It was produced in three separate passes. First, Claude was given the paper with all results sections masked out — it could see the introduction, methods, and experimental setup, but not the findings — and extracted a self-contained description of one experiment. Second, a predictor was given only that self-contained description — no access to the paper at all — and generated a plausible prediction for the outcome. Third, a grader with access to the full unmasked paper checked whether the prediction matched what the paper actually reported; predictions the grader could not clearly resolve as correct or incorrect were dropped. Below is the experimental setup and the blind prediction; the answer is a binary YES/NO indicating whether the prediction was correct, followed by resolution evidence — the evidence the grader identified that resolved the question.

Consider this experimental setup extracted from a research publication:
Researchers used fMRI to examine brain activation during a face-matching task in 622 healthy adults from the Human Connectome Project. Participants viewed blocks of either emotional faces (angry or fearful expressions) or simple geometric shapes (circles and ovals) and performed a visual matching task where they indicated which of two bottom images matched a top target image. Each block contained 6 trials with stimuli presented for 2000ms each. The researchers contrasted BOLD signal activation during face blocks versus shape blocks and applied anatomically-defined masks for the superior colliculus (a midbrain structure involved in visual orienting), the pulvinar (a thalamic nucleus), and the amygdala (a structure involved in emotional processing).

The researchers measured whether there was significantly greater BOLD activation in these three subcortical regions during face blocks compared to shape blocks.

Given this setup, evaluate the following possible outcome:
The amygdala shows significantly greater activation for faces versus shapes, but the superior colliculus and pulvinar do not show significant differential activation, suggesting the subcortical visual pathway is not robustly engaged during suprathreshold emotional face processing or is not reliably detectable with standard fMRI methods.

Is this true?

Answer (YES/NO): NO